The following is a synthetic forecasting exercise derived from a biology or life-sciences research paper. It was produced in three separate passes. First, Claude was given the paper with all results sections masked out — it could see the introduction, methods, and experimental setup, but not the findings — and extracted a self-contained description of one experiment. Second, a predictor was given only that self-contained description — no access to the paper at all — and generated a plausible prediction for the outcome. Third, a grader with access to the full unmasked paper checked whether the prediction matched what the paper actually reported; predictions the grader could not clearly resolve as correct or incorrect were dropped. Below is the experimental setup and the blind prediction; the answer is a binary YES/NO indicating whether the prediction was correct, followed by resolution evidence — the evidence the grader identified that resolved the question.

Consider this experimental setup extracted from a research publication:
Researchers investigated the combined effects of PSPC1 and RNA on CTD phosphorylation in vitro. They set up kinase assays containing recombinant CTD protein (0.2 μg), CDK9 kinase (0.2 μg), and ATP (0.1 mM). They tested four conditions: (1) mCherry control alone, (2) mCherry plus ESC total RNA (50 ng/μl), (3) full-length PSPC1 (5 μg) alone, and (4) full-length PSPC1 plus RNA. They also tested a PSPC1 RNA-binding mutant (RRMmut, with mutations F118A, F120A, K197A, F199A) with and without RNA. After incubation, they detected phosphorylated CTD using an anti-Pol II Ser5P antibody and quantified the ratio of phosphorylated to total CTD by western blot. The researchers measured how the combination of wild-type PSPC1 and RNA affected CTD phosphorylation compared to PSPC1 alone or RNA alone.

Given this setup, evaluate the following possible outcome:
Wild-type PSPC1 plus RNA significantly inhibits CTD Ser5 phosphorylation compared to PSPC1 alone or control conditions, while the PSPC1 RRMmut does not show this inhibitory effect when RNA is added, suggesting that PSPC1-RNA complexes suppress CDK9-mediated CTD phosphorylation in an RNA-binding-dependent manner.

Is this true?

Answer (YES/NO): NO